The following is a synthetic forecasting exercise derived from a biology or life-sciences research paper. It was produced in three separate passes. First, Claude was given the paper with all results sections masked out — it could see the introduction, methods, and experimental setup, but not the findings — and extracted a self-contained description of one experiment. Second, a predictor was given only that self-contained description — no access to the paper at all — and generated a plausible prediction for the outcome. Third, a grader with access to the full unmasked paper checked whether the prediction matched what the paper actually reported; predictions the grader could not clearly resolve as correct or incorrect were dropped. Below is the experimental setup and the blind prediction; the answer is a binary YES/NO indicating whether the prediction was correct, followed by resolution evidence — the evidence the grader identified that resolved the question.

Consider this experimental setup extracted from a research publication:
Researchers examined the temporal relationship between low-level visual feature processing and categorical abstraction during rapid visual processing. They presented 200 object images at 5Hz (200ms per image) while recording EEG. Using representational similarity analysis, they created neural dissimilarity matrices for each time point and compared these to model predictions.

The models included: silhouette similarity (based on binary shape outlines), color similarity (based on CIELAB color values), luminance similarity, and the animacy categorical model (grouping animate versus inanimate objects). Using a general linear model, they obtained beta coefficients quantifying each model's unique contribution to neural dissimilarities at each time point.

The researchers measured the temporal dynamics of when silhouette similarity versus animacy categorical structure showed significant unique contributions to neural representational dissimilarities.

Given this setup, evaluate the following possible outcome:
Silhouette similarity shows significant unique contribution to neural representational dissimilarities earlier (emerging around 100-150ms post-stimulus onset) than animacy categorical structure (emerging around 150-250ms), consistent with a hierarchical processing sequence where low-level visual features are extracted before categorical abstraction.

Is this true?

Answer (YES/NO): NO